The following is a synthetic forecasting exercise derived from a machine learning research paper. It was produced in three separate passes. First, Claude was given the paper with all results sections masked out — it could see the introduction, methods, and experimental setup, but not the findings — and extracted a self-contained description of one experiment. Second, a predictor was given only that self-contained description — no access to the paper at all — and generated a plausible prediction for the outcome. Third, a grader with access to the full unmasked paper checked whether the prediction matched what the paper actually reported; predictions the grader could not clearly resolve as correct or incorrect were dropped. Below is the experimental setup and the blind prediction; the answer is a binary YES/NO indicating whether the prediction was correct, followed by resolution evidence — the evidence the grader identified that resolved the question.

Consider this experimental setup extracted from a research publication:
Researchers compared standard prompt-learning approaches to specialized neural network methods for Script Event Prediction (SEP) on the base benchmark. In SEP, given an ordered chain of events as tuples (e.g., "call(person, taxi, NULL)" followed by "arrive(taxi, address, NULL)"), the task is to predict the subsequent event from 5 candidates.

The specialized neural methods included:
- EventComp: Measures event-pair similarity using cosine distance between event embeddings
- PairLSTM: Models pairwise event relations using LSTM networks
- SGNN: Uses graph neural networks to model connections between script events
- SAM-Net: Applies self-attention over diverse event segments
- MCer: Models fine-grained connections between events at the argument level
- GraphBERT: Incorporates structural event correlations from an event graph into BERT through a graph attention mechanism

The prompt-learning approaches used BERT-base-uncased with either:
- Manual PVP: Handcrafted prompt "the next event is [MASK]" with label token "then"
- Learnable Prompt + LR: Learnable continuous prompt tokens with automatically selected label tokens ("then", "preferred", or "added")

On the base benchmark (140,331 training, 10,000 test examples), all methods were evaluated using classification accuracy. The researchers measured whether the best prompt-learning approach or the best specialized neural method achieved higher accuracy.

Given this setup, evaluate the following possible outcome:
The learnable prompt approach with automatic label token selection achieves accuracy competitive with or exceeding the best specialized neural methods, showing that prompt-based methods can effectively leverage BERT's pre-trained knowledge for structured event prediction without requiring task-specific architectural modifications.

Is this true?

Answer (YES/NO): NO